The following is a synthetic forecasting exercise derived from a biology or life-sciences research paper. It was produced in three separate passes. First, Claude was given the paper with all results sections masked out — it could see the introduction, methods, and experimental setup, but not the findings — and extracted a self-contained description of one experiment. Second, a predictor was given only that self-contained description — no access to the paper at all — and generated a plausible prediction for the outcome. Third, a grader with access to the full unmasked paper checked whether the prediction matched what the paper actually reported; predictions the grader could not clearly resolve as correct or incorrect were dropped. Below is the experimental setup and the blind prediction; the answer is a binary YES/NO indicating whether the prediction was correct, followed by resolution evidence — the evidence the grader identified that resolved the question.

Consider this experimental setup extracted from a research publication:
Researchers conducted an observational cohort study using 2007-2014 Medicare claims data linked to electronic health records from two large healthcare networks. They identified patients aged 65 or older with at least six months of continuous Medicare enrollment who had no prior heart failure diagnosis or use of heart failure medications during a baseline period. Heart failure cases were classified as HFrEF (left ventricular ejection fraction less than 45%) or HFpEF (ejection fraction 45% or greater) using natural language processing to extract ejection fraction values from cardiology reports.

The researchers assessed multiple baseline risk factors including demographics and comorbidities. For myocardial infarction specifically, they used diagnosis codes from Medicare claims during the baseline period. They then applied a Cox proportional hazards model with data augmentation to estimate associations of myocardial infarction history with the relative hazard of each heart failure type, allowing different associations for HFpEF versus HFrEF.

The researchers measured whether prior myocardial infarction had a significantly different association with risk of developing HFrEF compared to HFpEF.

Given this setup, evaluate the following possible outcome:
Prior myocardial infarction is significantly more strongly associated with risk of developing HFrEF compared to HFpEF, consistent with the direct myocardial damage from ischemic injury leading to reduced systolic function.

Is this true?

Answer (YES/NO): YES